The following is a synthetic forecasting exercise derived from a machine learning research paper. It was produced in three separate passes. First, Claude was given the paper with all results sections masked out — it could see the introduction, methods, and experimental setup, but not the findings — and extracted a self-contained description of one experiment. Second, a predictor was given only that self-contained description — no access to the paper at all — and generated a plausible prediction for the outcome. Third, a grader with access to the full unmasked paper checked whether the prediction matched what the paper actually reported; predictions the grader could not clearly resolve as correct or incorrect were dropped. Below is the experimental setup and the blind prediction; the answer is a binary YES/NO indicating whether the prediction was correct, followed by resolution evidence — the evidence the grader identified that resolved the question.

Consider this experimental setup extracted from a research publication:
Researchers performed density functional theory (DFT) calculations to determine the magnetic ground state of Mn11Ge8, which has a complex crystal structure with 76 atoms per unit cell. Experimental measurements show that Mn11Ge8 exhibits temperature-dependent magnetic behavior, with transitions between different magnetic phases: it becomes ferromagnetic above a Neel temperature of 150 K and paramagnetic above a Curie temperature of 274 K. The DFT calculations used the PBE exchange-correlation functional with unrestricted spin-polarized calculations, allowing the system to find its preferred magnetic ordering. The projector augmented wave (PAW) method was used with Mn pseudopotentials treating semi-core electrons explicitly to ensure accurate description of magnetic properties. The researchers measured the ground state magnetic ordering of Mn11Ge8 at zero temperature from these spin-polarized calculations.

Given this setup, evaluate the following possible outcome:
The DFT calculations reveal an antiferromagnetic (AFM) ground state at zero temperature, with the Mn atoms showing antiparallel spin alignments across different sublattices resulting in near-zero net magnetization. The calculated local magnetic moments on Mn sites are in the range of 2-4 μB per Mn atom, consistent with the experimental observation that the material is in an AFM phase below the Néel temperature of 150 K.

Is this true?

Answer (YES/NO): YES